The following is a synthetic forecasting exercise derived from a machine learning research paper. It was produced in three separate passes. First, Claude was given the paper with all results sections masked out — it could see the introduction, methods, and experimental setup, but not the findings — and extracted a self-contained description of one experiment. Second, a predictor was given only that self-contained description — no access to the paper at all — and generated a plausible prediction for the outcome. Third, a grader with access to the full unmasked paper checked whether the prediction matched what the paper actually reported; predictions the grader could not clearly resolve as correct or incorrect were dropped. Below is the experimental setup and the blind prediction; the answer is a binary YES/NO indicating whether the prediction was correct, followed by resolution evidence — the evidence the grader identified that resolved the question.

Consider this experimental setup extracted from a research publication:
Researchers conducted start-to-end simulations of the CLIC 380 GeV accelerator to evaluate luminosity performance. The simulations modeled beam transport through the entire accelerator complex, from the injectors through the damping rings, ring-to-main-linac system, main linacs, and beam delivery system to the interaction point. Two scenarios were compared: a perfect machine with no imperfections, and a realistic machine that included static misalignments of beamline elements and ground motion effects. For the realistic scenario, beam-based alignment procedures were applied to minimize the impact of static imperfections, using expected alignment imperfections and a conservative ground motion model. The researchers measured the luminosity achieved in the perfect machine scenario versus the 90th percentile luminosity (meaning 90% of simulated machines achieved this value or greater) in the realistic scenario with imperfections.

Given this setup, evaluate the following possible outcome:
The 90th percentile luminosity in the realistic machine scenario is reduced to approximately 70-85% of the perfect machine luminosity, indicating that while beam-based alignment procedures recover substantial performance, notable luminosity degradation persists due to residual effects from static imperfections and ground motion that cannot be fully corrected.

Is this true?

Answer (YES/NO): NO